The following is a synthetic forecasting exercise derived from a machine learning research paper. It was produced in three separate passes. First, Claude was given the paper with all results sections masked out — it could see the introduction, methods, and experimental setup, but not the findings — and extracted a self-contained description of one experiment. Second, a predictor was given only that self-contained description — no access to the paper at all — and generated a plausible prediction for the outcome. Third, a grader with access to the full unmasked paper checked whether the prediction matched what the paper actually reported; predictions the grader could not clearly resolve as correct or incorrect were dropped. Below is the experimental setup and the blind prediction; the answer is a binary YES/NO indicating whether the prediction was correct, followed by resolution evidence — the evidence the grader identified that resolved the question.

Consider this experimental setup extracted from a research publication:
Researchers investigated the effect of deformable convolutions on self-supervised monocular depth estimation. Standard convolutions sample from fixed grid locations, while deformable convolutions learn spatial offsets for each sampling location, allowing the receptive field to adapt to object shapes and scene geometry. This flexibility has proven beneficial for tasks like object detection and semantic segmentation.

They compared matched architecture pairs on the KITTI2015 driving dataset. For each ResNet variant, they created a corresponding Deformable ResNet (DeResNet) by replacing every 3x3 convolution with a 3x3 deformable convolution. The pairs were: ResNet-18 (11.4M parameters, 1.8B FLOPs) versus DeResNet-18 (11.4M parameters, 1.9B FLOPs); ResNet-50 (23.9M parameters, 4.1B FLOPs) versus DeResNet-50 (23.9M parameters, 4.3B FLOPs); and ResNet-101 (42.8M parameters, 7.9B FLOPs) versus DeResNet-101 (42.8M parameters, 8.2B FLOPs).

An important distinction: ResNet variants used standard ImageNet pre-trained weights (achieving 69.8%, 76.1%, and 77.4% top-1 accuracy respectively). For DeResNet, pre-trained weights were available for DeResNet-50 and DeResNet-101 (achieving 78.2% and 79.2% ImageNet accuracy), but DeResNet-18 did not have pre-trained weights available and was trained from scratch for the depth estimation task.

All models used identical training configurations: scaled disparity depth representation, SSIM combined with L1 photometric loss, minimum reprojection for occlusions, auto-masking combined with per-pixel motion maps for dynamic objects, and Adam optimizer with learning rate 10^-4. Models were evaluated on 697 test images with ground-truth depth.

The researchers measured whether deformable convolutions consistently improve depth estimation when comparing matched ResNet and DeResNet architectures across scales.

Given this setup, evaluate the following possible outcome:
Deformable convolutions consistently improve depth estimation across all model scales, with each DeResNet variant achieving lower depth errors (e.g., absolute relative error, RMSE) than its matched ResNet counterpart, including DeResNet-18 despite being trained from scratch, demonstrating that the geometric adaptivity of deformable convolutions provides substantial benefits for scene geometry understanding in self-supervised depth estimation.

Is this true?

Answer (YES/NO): NO